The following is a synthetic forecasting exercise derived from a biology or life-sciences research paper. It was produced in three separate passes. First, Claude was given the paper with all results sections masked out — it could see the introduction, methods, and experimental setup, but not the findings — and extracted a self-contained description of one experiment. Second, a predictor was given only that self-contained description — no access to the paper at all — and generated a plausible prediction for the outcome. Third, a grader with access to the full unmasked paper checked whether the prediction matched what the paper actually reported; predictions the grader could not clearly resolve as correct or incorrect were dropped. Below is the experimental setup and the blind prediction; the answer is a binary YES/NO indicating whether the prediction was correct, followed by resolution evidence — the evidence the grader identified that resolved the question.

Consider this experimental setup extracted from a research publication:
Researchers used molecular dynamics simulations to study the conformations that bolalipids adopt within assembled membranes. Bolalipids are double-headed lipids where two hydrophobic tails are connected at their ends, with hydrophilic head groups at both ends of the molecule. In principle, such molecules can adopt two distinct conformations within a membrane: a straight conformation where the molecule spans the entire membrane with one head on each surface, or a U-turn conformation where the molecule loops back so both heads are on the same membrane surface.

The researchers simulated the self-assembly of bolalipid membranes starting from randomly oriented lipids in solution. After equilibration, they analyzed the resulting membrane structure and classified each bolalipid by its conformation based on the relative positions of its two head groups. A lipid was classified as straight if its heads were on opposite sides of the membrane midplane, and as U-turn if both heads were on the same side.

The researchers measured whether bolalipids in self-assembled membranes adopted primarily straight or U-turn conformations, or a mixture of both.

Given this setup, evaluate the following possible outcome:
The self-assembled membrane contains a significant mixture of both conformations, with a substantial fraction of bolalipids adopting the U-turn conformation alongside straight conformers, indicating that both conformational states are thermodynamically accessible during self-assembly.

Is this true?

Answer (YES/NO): YES